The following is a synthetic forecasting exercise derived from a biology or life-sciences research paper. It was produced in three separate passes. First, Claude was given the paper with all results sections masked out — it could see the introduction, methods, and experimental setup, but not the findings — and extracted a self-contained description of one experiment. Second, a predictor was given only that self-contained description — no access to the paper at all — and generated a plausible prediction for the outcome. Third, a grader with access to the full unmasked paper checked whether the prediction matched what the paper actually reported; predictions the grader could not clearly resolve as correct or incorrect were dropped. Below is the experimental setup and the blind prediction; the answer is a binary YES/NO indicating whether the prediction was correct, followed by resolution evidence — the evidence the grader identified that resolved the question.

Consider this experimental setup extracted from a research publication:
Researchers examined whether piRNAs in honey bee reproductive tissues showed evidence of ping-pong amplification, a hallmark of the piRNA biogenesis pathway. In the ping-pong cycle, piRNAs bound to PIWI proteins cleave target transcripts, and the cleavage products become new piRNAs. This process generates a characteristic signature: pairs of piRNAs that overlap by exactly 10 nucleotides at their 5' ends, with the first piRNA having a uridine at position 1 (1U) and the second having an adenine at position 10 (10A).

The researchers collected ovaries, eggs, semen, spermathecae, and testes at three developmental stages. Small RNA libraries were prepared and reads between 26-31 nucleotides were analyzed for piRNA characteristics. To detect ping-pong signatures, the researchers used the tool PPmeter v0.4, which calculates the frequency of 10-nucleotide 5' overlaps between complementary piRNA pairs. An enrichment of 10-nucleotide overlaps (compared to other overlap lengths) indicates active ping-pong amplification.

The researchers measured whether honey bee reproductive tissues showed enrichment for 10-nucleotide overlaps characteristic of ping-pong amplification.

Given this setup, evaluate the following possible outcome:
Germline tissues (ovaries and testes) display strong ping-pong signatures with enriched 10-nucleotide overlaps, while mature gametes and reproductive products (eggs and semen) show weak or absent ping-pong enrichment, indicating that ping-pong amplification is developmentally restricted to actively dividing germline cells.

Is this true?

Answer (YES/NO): NO